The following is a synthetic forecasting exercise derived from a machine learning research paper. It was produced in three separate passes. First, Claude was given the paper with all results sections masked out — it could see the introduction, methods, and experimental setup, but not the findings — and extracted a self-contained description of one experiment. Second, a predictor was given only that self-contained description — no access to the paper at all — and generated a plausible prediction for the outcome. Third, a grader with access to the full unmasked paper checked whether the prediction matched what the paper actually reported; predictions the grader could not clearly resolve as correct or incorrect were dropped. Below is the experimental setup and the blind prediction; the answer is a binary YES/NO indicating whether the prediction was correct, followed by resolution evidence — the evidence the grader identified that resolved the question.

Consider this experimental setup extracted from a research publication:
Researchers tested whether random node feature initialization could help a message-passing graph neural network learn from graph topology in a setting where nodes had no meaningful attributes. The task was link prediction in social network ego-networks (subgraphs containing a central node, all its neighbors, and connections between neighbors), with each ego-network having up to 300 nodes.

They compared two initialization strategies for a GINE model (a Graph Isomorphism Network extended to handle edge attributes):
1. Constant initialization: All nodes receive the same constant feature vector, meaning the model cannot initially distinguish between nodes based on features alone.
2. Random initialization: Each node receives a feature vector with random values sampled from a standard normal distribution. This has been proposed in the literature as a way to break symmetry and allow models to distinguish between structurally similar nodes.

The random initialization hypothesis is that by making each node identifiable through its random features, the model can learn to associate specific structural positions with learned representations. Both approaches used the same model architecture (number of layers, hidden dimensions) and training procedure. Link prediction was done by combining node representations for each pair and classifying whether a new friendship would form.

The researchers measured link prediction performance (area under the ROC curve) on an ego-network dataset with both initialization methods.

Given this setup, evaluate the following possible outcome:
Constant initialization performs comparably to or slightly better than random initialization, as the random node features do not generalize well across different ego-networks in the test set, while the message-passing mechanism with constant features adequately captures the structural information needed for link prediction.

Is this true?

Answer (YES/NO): YES